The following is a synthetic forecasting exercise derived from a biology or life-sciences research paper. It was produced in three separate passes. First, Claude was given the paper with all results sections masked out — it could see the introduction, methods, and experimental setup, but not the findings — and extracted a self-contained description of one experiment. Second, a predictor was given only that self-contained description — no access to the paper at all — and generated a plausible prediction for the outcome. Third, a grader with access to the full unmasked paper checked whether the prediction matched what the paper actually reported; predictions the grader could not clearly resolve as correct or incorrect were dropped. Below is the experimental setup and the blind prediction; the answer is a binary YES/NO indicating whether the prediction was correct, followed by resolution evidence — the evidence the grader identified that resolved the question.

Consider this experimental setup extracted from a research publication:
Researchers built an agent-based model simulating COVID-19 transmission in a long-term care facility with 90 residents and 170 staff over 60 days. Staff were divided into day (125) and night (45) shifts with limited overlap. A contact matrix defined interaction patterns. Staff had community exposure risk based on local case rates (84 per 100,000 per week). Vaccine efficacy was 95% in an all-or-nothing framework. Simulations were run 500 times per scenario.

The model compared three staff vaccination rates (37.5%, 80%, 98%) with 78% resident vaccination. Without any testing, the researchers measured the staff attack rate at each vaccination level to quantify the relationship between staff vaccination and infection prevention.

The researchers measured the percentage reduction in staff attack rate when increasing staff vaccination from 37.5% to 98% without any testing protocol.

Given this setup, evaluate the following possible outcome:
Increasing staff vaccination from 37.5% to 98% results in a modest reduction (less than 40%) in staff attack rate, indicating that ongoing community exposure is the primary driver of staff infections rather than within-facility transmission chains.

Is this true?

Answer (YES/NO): NO